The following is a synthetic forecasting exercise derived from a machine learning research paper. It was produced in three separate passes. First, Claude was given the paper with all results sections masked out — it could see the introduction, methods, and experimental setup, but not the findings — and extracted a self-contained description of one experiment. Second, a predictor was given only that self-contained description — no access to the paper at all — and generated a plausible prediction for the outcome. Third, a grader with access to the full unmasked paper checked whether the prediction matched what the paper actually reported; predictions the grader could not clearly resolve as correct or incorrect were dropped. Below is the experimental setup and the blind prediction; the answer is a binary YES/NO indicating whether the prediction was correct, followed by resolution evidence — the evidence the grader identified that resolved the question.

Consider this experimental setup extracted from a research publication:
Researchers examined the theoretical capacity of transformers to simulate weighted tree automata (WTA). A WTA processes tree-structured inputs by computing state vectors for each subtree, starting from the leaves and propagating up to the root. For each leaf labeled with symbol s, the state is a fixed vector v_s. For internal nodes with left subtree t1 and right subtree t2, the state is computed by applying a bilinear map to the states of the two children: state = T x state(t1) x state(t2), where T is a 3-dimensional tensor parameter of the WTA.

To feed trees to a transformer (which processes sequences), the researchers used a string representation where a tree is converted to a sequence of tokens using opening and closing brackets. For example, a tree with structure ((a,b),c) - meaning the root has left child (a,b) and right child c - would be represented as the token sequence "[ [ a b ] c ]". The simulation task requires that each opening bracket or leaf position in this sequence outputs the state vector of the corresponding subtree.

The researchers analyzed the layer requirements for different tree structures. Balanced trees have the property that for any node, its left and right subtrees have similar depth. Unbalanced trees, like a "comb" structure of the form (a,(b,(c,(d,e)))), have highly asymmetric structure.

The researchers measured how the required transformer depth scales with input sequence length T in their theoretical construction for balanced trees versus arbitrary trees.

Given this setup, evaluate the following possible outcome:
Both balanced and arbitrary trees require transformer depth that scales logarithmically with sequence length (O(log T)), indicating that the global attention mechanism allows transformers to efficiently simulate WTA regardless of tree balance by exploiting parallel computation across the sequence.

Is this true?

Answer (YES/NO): NO